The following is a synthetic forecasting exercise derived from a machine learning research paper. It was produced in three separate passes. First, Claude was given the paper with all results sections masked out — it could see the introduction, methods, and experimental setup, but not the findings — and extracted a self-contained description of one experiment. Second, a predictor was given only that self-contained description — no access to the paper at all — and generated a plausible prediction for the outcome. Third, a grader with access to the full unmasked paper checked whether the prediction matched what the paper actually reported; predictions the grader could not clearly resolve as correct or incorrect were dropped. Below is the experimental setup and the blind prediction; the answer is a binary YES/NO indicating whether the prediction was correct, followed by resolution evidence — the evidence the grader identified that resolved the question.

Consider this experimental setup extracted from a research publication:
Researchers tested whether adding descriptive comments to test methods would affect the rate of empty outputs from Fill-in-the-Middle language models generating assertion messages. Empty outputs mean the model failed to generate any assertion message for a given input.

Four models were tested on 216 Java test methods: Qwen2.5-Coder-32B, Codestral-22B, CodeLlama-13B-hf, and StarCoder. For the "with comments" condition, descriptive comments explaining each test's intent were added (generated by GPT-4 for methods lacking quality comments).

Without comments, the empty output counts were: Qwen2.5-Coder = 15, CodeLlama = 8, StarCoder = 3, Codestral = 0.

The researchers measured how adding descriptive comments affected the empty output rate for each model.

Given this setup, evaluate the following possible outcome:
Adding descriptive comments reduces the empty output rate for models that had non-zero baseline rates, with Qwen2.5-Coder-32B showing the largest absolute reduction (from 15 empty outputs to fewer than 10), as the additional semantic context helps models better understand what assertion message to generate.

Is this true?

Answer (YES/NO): NO